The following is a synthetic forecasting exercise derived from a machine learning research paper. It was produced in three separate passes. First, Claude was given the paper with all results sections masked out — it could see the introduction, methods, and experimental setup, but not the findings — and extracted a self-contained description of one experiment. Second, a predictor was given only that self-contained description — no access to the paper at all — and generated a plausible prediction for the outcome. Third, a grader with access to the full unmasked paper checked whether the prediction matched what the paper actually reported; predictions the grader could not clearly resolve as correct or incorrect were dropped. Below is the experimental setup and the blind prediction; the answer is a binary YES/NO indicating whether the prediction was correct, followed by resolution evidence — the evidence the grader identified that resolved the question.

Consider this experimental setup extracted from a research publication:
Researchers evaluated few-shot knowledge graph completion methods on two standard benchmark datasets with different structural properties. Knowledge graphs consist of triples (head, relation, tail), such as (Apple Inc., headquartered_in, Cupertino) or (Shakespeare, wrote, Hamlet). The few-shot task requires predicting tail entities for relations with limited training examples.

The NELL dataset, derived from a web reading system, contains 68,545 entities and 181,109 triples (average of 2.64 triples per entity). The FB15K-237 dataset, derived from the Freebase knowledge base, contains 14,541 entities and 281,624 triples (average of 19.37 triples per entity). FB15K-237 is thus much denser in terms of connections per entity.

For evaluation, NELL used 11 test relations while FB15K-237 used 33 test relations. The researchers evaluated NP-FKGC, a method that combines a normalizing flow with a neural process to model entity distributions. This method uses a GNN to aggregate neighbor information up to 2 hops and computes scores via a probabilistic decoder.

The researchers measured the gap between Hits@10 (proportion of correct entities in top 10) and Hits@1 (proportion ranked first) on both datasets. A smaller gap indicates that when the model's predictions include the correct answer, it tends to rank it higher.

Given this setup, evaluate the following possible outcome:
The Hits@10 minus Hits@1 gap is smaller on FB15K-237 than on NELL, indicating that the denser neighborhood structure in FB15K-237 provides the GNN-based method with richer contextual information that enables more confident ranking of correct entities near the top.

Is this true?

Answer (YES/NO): NO